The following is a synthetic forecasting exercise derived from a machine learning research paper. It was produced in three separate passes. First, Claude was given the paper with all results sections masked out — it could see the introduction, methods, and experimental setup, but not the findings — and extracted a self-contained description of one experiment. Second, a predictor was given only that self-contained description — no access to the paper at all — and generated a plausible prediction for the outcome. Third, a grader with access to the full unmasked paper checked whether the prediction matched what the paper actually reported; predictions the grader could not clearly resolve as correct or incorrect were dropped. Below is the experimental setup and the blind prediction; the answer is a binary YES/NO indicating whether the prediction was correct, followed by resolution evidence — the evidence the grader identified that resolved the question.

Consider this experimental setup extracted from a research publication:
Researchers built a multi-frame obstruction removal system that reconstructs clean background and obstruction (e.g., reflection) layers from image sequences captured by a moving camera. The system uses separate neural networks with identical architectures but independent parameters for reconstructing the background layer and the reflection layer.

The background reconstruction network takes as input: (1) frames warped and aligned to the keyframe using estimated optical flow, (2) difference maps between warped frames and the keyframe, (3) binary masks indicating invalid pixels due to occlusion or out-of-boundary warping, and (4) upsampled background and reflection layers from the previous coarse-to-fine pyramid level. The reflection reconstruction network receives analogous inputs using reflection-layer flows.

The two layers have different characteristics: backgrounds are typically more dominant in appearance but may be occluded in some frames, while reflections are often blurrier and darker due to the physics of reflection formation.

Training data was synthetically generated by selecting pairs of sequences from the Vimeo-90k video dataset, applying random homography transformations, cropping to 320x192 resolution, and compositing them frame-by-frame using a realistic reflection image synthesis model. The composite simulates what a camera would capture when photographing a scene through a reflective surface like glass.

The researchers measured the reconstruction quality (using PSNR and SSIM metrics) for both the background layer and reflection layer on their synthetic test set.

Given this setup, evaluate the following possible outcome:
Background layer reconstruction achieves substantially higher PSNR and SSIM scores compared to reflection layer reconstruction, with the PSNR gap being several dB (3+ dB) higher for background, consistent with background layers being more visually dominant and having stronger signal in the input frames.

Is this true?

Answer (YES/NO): YES